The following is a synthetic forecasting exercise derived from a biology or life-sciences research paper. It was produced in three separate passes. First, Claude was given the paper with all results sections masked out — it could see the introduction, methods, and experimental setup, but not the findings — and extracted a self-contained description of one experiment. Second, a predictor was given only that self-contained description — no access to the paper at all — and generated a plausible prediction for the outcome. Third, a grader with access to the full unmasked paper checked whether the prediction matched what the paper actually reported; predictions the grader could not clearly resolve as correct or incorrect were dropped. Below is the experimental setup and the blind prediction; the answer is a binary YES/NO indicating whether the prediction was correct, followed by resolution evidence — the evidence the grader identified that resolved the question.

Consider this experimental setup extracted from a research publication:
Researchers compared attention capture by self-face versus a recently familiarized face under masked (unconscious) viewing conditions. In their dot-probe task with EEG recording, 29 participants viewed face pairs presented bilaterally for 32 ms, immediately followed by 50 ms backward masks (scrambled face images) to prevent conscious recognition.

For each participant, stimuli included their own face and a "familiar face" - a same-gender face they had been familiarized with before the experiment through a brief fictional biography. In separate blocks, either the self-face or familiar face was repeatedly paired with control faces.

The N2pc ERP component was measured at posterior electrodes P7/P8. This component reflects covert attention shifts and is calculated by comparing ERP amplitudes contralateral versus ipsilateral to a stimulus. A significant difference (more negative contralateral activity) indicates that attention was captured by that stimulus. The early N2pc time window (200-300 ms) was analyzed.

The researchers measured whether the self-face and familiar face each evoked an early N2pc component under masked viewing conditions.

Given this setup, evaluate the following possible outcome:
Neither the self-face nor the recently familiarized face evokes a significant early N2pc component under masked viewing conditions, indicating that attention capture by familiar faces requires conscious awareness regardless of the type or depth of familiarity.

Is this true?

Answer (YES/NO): NO